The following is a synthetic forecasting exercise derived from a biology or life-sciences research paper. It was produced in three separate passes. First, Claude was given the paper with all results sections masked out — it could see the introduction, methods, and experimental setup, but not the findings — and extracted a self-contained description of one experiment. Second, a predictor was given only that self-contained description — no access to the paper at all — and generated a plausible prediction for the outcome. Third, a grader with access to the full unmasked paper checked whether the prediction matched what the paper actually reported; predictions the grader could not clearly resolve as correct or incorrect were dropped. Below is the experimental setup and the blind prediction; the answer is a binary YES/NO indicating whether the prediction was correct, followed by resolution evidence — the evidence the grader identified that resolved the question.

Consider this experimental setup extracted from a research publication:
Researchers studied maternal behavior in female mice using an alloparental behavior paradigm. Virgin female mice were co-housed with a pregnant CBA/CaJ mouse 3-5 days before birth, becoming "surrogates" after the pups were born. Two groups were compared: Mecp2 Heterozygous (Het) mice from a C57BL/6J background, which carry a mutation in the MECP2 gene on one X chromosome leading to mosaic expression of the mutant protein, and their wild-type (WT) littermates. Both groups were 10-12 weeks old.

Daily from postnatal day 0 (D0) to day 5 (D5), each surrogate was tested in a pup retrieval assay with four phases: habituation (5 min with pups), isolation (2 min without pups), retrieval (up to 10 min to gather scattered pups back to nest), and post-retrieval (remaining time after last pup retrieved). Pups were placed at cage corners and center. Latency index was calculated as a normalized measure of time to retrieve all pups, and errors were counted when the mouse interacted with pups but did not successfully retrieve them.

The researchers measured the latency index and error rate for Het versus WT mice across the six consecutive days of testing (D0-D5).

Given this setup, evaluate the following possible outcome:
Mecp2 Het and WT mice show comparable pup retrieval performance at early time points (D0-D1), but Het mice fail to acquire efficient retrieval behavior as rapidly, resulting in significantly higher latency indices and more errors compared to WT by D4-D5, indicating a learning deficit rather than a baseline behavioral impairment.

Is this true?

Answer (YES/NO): NO